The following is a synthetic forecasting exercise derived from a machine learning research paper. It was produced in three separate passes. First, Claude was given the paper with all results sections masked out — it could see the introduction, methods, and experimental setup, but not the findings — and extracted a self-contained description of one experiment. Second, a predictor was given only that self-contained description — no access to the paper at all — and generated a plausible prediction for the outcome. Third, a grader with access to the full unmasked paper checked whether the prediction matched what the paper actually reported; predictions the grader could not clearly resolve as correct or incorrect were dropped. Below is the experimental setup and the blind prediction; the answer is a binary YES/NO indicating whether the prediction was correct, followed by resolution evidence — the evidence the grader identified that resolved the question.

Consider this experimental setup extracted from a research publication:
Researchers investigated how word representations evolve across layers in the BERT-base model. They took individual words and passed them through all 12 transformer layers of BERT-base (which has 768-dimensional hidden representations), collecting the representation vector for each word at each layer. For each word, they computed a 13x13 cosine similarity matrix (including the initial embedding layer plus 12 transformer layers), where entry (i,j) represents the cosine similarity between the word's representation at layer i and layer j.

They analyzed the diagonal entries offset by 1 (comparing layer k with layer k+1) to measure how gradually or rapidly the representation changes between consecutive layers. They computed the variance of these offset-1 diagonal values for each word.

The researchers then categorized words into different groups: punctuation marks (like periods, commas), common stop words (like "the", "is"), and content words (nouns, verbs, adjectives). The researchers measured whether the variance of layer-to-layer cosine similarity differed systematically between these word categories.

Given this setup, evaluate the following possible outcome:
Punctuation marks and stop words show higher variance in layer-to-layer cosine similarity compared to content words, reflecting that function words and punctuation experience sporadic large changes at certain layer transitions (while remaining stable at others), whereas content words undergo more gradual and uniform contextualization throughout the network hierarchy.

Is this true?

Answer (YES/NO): NO